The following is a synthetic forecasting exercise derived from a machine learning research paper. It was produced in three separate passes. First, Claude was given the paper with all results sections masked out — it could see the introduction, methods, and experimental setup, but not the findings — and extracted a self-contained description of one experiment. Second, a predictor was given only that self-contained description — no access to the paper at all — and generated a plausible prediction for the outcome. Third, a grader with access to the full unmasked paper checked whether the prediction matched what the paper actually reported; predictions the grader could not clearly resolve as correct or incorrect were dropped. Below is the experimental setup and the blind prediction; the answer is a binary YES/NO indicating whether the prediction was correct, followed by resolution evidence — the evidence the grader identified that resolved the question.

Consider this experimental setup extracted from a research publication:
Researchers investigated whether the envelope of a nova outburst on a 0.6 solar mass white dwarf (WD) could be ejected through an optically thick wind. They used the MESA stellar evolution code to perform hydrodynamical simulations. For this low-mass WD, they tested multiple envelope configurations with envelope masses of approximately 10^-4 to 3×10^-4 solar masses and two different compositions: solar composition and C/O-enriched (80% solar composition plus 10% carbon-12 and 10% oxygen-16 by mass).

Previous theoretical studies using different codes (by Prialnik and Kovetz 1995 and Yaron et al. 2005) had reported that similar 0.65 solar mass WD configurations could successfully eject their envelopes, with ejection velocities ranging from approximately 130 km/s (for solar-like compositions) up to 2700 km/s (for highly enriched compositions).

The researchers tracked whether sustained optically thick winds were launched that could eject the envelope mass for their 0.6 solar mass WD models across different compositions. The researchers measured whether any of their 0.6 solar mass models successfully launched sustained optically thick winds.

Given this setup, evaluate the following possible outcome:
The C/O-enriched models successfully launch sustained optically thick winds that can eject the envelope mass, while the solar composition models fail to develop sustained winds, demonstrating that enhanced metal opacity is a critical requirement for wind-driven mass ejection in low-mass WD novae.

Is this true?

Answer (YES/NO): NO